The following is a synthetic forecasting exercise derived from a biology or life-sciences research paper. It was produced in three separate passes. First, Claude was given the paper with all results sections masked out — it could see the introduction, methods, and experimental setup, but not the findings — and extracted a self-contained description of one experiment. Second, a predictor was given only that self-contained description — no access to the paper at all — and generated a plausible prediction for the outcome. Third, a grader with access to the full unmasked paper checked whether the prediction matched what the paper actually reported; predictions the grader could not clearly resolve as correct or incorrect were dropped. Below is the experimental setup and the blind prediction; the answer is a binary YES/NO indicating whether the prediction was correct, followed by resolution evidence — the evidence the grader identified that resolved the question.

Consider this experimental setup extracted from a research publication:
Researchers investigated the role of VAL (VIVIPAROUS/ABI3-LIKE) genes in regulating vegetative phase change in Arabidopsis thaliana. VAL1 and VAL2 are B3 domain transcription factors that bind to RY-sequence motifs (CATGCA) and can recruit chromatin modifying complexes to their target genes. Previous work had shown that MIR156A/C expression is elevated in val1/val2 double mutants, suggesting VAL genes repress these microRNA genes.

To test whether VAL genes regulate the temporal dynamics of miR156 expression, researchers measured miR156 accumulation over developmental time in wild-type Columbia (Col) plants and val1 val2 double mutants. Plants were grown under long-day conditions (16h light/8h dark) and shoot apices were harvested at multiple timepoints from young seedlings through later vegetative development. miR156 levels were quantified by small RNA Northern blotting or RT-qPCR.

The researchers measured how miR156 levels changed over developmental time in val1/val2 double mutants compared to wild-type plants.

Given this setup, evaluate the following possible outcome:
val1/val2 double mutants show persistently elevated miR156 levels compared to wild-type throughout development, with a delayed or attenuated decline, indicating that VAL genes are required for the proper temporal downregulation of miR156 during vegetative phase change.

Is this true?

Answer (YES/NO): NO